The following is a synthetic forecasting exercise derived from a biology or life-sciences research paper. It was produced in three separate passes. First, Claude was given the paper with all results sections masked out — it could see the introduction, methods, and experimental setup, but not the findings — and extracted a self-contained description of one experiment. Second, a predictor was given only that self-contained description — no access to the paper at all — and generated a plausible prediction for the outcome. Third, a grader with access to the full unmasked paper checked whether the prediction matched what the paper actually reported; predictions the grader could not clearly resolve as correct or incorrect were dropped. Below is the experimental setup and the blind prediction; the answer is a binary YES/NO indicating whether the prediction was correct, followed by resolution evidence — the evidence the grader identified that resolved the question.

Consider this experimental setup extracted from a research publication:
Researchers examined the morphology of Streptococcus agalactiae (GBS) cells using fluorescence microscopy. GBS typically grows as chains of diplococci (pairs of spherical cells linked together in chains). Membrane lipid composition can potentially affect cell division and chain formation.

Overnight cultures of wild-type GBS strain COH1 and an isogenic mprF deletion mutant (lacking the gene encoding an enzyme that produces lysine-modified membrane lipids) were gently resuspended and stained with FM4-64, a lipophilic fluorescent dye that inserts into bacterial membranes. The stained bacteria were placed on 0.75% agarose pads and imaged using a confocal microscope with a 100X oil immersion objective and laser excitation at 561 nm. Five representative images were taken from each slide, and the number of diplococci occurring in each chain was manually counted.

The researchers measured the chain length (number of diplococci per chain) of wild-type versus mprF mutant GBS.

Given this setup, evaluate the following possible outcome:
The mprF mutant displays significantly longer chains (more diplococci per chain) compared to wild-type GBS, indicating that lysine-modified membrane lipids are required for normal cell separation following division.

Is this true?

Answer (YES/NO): YES